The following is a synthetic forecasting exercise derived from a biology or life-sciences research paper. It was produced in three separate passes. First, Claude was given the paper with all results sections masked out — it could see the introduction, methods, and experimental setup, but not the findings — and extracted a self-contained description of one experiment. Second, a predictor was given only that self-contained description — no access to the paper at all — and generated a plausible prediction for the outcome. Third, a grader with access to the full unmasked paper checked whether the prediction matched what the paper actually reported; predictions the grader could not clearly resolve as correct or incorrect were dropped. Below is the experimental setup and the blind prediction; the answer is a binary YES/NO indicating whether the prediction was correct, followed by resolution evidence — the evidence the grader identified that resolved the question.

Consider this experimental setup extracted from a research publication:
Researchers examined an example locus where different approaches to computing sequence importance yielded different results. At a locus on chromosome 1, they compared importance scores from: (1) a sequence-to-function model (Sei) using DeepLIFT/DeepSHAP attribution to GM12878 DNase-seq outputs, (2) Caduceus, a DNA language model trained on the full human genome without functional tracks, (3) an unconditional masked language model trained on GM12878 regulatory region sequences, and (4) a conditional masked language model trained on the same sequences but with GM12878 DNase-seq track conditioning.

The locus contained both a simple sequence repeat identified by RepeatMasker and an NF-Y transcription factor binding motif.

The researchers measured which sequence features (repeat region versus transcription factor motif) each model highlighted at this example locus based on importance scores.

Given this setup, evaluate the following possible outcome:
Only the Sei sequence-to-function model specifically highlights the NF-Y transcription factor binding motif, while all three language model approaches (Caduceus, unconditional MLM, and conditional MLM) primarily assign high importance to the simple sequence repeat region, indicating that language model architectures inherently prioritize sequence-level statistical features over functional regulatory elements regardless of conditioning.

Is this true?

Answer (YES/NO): NO